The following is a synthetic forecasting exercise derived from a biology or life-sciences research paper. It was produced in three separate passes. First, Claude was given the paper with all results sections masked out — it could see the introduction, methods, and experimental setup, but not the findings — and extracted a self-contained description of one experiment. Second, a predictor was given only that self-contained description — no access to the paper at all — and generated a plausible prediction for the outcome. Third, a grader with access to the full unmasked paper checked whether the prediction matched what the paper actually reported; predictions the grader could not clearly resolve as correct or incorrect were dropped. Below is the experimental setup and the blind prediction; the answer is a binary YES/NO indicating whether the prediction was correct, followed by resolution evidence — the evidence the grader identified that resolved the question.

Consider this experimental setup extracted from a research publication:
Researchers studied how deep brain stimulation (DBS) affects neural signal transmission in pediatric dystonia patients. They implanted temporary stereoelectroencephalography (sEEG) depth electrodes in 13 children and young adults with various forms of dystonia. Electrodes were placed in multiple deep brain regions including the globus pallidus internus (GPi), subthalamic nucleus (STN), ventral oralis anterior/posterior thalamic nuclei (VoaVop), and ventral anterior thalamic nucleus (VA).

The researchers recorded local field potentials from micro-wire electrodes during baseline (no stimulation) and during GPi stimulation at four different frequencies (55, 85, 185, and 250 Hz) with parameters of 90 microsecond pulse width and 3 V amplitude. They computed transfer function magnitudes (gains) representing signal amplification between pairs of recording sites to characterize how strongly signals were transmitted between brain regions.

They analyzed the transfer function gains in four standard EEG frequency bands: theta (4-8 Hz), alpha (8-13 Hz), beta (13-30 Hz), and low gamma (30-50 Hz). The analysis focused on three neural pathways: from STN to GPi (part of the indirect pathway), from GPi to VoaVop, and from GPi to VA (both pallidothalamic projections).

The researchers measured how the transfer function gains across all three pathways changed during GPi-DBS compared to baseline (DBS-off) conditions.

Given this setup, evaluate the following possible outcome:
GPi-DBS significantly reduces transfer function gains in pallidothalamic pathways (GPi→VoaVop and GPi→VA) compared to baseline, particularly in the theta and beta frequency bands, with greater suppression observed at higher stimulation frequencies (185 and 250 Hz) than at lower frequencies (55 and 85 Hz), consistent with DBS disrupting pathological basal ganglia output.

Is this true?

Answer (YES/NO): NO